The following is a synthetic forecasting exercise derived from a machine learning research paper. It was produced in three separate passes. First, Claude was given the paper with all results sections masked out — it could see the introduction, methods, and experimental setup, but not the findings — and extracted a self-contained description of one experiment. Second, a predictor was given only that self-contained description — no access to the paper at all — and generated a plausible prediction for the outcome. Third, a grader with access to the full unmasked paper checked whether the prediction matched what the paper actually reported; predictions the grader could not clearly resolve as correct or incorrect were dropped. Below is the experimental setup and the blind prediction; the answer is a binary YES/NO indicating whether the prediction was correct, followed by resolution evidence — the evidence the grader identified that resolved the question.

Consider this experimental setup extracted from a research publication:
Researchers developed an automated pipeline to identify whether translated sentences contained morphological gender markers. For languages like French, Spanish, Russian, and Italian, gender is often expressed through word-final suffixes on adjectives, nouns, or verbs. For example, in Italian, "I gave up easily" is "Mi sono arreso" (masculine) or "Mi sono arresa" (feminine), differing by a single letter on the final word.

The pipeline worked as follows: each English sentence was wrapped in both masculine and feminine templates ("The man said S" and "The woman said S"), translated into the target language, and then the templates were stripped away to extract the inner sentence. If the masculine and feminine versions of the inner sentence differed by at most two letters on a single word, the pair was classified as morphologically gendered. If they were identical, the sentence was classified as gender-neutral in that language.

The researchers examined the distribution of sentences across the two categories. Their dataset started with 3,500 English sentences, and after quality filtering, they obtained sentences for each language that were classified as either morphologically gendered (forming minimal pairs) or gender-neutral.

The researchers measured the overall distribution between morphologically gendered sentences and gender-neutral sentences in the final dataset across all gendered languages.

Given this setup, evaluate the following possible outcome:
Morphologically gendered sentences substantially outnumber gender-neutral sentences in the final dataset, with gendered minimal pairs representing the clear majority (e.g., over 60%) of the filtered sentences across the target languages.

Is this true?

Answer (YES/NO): YES